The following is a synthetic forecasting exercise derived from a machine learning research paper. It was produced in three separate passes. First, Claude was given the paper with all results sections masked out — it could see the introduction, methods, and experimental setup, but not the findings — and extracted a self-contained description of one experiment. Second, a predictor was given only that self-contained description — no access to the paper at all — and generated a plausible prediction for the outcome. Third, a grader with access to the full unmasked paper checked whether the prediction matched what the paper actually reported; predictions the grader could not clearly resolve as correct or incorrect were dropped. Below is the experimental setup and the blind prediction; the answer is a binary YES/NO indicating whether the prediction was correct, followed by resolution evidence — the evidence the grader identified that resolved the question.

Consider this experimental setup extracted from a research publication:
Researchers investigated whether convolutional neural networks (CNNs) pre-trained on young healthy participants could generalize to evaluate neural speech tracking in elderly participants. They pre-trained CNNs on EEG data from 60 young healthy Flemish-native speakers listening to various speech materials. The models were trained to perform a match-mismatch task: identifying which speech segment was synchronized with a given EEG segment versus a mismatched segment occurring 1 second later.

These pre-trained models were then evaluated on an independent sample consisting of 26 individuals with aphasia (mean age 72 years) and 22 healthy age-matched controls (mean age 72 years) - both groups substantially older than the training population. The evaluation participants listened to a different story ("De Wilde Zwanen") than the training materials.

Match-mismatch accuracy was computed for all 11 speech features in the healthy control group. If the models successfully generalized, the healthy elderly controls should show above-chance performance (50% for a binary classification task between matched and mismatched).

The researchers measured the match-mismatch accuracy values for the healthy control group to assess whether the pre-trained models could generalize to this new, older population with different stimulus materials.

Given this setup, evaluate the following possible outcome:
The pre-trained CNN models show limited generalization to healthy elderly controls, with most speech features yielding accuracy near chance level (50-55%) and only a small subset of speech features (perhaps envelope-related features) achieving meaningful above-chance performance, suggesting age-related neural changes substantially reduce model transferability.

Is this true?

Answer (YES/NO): NO